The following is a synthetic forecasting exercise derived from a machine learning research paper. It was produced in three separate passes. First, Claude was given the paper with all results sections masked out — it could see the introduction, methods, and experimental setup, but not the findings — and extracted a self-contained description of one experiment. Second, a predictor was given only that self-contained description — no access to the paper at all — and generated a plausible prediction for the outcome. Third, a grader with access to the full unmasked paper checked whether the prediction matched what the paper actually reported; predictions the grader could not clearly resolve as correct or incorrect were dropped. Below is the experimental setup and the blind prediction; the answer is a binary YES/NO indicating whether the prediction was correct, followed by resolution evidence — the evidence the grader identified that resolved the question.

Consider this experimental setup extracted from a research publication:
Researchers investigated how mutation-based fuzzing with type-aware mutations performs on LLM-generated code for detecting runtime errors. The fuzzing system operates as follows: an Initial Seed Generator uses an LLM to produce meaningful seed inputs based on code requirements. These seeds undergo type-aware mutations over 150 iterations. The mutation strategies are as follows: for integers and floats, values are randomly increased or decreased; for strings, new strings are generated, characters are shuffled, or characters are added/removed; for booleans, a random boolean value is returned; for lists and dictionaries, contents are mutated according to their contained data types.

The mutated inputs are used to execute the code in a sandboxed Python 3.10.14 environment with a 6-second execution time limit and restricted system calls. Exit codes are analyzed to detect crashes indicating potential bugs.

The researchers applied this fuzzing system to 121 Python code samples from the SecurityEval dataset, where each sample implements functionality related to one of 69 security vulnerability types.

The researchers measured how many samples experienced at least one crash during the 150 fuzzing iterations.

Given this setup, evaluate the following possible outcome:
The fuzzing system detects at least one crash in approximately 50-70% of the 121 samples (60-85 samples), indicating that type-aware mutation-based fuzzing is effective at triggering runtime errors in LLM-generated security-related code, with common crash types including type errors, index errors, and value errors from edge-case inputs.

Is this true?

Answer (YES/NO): NO